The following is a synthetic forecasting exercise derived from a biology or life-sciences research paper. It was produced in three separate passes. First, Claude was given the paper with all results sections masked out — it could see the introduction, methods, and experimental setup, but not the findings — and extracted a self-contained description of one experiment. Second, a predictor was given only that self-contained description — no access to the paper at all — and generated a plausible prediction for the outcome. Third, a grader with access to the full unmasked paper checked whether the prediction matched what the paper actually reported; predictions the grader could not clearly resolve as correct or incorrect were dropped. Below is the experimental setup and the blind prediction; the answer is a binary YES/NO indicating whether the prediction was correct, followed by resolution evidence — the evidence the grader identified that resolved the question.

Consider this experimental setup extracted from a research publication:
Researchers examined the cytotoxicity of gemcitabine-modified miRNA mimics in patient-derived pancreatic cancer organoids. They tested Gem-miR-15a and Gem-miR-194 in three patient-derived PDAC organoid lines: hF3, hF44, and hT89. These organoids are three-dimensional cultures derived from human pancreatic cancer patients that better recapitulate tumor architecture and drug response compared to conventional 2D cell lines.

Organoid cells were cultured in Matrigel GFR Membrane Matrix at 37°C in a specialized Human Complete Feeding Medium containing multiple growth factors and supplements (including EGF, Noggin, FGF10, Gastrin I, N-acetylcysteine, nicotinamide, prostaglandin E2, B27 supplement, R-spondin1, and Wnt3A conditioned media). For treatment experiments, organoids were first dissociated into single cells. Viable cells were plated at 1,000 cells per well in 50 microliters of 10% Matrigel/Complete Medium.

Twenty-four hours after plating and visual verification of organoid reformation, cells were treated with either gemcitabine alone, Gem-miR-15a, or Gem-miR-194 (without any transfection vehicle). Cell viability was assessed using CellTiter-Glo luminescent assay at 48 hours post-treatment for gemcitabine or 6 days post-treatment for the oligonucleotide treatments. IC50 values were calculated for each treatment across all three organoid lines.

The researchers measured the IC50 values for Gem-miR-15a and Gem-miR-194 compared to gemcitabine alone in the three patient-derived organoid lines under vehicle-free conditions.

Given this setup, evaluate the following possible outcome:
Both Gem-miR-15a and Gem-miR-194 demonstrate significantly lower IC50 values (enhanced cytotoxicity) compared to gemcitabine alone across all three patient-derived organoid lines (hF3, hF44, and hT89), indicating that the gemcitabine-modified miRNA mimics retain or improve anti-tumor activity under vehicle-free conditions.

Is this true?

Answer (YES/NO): NO